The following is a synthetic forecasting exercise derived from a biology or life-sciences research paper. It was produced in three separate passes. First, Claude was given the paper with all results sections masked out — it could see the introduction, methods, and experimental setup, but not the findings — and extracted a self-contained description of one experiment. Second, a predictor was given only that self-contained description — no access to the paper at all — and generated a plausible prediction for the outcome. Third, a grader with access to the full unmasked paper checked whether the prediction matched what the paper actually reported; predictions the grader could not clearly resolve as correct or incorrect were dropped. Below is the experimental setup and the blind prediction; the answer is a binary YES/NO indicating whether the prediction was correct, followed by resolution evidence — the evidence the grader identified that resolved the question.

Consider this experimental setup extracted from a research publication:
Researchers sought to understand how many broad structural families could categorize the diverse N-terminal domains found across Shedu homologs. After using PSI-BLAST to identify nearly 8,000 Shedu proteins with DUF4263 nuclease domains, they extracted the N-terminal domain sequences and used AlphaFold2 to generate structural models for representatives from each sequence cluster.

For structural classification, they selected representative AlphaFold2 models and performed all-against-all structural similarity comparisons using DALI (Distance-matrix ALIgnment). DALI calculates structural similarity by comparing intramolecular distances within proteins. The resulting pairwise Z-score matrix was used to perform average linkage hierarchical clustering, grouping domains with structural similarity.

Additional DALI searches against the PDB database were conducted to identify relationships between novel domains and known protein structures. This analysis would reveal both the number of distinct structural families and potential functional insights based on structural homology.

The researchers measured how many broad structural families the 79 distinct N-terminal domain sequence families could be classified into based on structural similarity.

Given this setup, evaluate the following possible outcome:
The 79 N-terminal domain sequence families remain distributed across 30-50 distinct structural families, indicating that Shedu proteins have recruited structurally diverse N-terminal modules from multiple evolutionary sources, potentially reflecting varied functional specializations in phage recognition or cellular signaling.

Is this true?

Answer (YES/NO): NO